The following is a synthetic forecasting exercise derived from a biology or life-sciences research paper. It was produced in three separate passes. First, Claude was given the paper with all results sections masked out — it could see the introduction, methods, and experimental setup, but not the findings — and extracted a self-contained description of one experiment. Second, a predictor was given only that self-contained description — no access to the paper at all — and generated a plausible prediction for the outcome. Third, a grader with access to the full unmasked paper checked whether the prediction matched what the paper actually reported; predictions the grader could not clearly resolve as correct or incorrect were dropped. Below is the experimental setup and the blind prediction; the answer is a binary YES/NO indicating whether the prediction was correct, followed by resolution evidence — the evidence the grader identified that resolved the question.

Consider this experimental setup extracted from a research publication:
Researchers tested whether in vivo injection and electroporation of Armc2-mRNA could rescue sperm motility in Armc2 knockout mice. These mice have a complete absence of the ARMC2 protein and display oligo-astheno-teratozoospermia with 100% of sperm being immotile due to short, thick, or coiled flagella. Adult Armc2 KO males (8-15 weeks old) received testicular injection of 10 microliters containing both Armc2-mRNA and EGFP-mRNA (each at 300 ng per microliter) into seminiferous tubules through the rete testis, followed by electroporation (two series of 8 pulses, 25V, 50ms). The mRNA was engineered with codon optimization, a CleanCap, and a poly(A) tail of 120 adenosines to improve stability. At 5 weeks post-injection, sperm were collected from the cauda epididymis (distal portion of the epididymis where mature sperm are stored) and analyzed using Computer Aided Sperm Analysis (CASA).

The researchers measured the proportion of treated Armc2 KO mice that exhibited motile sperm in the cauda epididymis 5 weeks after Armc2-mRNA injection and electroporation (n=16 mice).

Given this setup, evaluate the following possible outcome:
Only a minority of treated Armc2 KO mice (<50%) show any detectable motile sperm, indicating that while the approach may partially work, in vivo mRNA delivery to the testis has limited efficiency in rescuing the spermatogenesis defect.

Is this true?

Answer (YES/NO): NO